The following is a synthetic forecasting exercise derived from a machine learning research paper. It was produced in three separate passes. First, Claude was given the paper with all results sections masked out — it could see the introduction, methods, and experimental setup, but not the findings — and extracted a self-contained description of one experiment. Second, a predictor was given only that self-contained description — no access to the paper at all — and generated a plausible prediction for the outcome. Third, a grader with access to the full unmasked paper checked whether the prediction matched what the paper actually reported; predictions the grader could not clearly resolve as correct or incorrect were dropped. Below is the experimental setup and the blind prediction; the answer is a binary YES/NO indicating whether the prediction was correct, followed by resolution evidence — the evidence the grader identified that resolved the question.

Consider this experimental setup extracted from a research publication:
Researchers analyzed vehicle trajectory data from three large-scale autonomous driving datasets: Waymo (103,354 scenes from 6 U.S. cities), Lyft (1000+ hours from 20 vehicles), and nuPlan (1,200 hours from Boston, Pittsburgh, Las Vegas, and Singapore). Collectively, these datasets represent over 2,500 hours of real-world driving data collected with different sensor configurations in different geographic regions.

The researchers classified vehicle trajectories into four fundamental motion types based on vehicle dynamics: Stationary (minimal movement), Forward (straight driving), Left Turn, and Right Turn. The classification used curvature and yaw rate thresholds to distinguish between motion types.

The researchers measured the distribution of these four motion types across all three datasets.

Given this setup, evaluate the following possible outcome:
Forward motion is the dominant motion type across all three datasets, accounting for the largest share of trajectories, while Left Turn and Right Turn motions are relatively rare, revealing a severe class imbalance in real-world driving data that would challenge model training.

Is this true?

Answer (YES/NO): YES